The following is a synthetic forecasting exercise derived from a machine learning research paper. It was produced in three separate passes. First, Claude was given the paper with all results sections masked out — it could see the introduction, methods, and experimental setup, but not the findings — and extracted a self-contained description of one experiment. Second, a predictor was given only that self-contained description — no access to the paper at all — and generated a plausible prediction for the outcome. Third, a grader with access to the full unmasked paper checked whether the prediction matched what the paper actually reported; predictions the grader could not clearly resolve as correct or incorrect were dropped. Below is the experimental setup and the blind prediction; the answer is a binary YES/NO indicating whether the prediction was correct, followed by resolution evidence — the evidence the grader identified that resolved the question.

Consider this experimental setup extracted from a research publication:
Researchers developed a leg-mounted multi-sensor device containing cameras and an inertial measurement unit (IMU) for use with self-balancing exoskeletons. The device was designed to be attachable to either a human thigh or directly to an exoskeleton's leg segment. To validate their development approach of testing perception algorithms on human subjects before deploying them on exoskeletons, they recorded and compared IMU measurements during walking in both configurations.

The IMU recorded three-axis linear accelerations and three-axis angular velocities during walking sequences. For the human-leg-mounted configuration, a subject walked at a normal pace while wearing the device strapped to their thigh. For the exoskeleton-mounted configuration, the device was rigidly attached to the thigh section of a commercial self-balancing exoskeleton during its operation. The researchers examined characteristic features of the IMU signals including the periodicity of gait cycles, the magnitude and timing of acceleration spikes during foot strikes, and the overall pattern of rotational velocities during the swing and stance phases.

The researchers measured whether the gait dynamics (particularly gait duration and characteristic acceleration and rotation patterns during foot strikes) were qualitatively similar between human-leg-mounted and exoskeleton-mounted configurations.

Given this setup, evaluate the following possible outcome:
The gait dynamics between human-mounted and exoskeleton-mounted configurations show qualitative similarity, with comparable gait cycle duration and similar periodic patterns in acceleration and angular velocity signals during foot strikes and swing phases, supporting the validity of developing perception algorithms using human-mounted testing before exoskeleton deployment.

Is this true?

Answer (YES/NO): YES